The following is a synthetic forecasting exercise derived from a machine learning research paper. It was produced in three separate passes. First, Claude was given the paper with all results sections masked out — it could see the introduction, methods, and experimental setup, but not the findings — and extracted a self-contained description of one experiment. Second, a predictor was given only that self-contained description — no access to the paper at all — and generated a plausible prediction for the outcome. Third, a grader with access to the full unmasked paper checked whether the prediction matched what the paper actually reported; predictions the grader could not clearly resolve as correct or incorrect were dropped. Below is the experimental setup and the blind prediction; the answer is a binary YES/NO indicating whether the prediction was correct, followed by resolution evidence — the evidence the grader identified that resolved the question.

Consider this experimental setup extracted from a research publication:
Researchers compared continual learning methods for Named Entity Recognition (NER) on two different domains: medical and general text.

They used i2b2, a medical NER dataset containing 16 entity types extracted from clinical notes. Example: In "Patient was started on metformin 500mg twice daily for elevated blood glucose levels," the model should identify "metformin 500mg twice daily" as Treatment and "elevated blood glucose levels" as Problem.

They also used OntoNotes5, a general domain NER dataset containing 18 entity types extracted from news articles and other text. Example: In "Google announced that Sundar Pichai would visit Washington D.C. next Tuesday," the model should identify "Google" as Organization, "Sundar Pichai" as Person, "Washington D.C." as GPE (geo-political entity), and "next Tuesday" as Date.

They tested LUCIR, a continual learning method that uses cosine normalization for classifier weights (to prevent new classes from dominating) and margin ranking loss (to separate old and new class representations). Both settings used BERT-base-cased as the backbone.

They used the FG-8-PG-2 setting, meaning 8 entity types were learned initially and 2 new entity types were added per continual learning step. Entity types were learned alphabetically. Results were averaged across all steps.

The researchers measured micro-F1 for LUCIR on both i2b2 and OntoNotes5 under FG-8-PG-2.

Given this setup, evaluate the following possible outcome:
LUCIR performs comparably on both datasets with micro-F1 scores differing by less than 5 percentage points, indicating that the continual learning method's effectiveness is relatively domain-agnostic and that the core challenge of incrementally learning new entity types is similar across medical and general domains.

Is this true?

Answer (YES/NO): NO